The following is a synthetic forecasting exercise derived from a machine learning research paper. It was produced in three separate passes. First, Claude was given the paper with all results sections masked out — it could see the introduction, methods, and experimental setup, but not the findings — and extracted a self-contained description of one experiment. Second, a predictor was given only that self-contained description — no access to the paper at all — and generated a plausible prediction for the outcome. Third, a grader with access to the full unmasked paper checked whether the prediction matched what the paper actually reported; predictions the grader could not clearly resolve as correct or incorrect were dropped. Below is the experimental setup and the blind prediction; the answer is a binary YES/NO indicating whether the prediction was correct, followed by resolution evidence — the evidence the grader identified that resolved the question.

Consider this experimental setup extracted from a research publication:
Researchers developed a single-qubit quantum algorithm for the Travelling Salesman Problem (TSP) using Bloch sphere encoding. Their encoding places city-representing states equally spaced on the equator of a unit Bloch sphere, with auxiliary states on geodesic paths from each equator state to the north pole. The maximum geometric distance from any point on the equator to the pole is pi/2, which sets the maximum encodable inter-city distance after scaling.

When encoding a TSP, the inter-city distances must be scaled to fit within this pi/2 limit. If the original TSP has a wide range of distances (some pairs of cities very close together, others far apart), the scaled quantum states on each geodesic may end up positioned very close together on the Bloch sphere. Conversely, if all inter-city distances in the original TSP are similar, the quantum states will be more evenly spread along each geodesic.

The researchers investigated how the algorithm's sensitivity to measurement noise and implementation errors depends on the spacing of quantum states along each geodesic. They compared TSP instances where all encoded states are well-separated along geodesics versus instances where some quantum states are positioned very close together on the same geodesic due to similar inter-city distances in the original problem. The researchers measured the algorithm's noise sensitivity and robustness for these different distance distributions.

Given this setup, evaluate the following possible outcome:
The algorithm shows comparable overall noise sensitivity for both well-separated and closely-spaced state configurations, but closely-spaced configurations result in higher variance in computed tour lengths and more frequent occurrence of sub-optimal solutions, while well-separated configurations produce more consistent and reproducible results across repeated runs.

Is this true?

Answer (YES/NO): NO